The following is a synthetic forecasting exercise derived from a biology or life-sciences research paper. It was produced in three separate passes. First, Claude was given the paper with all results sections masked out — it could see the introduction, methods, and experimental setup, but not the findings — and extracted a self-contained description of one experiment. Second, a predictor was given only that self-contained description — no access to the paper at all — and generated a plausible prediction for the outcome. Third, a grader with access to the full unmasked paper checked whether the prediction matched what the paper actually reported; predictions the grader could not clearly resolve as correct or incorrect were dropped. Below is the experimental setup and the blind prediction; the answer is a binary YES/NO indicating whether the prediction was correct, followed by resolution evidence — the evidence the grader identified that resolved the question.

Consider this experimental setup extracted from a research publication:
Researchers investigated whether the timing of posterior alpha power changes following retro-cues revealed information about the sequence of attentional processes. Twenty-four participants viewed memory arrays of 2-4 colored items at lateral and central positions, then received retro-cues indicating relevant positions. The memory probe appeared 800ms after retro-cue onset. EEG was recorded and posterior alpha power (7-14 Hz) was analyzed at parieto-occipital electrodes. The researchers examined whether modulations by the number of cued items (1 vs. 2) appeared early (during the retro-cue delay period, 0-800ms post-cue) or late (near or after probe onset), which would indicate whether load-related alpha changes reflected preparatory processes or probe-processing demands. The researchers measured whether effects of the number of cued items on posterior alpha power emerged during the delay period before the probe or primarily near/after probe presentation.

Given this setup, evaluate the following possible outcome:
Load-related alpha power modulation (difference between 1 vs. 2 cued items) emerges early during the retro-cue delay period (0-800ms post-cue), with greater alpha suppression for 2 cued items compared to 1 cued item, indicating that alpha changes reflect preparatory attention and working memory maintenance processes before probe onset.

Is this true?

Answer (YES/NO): NO